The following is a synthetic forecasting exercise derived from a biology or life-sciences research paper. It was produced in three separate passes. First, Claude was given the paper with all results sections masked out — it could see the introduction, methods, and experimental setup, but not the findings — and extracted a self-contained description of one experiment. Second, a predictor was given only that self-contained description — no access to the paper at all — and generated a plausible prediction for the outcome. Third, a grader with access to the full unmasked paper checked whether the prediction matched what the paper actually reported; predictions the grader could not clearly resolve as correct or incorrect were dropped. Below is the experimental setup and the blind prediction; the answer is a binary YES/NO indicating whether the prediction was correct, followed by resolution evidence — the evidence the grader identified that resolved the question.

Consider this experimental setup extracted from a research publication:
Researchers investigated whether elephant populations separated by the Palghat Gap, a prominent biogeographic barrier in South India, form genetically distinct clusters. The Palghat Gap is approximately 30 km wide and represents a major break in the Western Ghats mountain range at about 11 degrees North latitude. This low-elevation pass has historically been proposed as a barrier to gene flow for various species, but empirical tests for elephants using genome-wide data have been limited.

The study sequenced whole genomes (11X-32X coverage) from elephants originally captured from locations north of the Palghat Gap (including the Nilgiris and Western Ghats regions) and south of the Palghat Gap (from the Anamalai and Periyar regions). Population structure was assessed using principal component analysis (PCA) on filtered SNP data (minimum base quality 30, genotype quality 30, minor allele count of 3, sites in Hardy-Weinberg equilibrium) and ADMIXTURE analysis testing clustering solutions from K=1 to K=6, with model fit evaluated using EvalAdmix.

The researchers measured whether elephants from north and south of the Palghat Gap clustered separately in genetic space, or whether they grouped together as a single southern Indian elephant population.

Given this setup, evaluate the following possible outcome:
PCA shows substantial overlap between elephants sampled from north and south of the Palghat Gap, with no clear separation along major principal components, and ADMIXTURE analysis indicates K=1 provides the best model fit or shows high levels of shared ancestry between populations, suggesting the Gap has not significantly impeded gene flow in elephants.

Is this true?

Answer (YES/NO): NO